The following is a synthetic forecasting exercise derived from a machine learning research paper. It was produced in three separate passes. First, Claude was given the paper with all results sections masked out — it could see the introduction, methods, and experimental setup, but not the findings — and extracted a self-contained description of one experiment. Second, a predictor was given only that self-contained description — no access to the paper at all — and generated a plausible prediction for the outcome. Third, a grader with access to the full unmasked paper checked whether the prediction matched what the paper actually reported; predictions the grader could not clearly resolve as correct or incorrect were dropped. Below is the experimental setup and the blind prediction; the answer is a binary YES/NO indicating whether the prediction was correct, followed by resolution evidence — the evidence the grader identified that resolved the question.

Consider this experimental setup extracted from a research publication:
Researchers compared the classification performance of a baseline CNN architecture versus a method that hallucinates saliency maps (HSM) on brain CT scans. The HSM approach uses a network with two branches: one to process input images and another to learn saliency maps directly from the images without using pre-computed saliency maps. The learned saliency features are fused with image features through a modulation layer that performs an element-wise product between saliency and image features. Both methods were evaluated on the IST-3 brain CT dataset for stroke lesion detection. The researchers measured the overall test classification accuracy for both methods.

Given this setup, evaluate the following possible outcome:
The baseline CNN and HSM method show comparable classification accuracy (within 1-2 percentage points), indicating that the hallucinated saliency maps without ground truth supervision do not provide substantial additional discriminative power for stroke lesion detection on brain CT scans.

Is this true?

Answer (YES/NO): YES